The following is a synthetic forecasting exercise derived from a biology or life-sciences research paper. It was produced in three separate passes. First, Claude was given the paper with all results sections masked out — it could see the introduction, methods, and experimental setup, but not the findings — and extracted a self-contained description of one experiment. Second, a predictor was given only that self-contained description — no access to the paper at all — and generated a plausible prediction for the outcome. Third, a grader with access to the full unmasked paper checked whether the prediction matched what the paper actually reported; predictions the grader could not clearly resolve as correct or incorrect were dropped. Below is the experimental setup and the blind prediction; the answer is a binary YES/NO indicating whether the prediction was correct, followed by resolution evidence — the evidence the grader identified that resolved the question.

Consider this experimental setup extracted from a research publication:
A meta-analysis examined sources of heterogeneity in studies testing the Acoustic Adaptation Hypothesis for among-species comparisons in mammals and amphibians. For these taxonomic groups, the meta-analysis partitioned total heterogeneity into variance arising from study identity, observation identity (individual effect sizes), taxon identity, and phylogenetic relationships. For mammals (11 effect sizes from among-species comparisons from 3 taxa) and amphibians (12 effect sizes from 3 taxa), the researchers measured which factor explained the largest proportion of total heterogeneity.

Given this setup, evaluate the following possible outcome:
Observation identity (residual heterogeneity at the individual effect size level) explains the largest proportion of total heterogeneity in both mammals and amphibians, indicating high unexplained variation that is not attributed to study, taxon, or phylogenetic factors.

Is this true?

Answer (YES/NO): NO